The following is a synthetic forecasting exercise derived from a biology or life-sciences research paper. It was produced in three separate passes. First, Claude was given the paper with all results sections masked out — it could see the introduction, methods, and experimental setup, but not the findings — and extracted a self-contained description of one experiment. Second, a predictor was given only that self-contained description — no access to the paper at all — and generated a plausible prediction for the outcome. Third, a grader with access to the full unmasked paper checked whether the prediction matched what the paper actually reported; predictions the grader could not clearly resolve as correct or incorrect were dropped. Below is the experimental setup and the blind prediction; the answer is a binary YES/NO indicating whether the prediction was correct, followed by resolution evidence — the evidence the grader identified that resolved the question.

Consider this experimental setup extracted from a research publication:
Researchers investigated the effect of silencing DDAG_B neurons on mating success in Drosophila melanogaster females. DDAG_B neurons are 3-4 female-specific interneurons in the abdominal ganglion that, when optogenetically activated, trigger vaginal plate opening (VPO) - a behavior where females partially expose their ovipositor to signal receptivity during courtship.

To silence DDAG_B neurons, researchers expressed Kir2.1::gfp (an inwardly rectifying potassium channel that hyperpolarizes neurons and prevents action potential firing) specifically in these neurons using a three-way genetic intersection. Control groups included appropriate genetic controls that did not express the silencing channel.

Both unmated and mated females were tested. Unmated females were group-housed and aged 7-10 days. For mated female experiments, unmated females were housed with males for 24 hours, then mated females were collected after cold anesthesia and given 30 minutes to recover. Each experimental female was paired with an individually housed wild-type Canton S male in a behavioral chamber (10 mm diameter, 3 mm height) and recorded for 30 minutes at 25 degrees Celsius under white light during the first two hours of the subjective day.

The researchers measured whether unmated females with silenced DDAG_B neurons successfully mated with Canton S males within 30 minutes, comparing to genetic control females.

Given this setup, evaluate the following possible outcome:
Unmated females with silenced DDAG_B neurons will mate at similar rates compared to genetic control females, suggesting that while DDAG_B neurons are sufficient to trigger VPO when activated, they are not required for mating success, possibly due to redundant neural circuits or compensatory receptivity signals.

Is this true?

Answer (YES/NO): YES